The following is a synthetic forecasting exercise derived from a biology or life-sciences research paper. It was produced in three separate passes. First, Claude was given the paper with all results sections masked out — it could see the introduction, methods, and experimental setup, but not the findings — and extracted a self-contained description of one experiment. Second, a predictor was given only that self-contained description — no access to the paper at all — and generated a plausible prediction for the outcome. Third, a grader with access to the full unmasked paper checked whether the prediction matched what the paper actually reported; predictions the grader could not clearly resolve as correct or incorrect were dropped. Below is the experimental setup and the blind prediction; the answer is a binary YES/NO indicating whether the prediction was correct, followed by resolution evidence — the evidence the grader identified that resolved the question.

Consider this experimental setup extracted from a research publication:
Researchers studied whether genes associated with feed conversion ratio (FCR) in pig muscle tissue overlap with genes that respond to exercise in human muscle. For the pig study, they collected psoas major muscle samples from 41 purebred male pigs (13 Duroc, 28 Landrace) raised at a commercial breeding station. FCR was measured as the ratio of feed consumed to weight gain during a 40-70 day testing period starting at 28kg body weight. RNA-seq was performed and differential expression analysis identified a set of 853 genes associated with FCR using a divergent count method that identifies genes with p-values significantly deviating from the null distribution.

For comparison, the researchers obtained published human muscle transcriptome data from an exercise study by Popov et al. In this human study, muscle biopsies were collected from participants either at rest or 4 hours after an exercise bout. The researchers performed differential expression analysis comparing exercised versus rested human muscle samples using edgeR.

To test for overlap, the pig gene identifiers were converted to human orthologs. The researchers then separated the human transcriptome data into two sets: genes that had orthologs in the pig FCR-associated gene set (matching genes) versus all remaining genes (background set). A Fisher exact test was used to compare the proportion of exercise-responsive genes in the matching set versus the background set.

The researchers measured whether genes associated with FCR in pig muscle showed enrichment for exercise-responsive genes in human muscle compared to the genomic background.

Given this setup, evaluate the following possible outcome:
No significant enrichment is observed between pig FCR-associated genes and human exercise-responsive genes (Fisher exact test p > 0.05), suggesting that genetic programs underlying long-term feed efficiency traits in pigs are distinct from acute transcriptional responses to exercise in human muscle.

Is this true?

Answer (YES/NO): NO